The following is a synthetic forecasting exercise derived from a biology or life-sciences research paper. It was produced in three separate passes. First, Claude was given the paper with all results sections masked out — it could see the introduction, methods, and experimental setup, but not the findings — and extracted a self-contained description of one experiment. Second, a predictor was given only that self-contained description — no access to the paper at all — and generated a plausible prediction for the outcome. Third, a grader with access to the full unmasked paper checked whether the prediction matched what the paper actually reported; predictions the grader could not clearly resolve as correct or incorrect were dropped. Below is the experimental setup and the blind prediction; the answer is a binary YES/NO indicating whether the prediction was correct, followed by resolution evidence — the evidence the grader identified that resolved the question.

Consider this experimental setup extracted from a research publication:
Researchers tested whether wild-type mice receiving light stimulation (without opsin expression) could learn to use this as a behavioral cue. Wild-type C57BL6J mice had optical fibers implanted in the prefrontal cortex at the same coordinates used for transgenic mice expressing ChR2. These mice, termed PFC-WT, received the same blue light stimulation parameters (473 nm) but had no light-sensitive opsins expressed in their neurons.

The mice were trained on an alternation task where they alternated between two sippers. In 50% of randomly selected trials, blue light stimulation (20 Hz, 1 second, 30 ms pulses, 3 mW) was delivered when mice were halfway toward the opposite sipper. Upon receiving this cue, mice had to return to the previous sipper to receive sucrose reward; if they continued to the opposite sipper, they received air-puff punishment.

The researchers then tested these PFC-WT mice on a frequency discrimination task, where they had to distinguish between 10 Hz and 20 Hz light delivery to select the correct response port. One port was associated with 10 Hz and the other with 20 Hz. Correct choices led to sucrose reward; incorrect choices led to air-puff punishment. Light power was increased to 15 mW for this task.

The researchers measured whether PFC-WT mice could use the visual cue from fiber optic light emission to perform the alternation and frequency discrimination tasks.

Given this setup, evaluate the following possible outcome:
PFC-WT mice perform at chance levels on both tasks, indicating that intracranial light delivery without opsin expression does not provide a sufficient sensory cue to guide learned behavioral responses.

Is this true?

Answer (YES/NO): YES